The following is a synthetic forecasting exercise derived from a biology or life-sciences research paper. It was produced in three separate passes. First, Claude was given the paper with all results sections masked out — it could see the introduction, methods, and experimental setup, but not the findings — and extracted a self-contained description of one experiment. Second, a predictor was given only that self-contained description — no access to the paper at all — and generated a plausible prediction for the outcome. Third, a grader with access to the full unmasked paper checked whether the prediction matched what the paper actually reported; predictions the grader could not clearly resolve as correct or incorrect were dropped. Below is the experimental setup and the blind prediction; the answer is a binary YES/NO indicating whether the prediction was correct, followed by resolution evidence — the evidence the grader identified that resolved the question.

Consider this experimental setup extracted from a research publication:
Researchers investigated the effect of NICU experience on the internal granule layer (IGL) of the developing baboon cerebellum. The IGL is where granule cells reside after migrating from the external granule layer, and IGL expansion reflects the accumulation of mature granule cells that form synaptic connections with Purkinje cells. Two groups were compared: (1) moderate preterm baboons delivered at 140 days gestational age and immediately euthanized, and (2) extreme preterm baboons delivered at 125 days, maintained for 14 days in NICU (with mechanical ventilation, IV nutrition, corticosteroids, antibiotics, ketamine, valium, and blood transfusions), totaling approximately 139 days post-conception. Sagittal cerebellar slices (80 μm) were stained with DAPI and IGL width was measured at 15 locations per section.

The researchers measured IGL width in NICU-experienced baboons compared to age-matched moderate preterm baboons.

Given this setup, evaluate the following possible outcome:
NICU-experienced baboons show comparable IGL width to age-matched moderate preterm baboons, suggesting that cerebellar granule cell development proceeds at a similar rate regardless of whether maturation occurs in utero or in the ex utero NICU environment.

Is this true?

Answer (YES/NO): YES